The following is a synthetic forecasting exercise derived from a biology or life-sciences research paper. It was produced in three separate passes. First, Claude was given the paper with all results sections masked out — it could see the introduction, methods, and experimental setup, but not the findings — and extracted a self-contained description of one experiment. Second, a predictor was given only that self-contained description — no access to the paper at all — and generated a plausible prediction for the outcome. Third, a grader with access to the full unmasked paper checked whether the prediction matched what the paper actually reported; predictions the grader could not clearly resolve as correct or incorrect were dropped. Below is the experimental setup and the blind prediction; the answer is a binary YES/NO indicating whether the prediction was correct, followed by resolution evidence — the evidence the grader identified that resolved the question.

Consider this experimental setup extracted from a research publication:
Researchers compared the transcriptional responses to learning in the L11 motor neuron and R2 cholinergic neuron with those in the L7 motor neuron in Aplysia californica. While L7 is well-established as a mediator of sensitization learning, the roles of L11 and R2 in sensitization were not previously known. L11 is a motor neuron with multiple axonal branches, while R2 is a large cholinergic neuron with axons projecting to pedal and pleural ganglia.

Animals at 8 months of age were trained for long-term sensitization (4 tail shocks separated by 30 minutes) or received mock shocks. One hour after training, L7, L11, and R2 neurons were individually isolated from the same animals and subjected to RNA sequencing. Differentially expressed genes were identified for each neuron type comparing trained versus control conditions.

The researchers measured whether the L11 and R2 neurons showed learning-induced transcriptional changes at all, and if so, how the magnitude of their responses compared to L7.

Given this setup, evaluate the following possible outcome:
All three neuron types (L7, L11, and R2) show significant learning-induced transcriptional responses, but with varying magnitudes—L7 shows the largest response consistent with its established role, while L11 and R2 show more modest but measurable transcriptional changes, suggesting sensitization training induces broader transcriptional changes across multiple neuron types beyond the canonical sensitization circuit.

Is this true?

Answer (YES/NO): NO